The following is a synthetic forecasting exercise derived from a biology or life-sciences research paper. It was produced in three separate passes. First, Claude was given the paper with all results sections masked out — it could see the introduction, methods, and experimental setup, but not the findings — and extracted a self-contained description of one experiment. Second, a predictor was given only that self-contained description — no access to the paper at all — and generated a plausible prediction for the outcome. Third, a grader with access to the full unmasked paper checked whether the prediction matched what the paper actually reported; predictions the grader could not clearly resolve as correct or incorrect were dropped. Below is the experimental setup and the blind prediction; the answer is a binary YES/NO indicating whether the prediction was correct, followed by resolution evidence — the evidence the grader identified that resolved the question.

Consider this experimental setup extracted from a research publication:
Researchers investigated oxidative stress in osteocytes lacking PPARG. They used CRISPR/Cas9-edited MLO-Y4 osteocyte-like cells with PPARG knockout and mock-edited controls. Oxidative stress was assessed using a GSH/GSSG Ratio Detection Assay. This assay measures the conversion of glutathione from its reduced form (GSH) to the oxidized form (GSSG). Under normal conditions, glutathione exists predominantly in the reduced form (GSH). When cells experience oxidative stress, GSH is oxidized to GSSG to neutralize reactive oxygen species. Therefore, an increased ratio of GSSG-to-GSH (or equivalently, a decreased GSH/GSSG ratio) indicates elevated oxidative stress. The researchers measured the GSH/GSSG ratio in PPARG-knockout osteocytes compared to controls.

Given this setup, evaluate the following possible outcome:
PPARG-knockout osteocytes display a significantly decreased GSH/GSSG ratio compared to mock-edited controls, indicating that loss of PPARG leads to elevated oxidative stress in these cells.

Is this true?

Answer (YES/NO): YES